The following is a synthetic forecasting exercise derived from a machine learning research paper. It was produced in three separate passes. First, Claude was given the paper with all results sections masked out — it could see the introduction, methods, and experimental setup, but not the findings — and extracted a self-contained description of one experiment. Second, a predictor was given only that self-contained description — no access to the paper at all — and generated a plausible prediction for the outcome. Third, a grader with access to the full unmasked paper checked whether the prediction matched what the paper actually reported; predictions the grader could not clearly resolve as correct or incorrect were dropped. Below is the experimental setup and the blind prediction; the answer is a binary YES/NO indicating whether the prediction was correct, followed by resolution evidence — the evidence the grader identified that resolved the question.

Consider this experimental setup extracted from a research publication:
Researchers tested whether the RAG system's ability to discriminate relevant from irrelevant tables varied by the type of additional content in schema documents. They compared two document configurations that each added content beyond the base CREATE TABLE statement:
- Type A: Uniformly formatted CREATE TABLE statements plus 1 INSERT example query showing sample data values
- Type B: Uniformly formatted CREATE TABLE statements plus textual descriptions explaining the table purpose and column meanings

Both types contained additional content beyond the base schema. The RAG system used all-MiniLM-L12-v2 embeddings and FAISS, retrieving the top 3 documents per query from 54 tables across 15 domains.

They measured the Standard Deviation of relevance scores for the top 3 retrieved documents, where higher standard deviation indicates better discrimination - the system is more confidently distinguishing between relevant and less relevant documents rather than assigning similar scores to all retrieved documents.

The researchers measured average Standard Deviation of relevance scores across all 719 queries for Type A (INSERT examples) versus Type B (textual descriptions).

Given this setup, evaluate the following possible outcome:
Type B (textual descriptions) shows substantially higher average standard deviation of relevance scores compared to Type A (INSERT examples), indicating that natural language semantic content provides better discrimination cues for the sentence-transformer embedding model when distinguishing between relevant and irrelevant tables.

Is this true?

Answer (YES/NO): YES